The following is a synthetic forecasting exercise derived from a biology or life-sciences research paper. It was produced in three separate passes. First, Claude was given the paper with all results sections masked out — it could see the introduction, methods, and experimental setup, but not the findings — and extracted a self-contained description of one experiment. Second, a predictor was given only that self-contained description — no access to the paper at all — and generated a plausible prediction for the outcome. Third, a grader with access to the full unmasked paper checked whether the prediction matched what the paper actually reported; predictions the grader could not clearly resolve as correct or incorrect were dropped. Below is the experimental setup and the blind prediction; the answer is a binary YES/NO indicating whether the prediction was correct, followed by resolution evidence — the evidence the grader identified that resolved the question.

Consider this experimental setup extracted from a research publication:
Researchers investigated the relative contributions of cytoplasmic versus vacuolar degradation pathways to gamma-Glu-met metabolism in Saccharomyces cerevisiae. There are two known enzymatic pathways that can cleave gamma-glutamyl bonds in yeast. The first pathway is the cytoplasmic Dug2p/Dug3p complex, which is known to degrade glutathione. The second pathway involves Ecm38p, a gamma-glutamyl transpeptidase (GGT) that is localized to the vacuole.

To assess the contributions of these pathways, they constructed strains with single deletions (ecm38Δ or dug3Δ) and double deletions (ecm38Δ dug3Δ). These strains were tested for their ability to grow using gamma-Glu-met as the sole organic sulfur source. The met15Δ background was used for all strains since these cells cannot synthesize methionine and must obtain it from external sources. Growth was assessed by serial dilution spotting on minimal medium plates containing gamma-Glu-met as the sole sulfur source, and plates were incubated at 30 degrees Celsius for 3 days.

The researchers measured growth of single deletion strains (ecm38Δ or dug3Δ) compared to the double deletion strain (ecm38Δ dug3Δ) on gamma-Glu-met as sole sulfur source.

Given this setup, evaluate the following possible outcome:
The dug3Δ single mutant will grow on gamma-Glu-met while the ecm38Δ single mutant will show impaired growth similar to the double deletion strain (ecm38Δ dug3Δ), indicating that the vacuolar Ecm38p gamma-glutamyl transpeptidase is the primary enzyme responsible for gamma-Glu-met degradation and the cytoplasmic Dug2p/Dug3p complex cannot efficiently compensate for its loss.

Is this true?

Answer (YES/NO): NO